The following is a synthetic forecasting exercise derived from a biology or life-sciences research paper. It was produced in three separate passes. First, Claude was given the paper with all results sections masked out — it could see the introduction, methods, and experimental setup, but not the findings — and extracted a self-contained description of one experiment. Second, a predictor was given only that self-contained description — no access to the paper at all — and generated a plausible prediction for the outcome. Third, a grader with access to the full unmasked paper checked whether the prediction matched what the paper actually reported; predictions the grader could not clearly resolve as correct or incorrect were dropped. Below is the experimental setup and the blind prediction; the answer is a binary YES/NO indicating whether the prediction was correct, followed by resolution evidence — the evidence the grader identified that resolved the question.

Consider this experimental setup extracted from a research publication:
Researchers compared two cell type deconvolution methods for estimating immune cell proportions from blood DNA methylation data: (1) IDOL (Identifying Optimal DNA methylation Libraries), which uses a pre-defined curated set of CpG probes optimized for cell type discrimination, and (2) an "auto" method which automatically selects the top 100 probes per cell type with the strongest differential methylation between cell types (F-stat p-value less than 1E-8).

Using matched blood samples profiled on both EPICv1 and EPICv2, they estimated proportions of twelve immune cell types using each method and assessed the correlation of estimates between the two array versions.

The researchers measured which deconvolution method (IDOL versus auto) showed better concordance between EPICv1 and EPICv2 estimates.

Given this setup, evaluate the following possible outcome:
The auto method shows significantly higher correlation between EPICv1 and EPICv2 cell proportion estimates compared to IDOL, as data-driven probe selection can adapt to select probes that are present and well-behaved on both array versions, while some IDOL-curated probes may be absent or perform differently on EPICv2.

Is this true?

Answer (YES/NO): NO